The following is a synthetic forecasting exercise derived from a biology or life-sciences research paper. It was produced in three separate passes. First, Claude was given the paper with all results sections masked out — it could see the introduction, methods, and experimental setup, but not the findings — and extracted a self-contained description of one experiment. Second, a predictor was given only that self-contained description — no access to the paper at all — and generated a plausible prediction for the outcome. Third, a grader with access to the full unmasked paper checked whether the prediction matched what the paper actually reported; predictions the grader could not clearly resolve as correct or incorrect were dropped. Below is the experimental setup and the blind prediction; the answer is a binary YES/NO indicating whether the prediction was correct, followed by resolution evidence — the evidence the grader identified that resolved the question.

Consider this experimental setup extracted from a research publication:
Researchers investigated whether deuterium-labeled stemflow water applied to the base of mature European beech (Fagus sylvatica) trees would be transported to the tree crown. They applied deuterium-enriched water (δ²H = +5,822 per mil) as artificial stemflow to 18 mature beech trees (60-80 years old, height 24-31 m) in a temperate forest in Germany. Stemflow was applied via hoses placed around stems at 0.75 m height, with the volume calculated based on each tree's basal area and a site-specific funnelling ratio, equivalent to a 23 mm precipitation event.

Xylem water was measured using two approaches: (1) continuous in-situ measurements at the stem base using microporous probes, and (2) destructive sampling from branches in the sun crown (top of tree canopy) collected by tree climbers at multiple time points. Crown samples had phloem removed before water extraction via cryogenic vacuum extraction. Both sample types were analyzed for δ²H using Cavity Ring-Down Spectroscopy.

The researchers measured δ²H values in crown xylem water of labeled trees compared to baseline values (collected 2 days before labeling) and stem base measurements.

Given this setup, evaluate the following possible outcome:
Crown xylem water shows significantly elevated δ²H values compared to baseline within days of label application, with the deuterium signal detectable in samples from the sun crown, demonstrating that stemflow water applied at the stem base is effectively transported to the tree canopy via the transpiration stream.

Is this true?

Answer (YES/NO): NO